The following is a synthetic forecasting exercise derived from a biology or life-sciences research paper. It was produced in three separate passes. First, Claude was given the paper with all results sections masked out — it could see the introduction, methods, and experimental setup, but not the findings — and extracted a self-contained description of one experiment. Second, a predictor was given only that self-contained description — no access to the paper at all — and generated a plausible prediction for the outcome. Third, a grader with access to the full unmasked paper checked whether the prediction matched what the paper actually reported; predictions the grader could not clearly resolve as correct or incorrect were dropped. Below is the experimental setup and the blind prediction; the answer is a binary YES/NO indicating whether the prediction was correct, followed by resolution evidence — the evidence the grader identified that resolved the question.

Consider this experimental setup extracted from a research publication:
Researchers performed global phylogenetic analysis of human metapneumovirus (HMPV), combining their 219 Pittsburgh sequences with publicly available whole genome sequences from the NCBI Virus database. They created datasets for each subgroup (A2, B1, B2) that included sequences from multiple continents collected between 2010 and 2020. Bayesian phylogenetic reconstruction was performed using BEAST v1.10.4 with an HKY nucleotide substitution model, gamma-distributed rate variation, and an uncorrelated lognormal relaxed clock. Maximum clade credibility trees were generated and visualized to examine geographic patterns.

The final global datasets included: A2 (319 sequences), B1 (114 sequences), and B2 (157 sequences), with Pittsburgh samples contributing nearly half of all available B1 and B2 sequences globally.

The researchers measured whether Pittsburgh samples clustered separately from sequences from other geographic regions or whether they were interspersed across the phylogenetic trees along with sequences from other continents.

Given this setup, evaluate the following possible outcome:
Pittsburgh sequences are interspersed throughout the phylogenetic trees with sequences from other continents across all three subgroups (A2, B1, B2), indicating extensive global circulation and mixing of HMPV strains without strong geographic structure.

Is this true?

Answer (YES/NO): NO